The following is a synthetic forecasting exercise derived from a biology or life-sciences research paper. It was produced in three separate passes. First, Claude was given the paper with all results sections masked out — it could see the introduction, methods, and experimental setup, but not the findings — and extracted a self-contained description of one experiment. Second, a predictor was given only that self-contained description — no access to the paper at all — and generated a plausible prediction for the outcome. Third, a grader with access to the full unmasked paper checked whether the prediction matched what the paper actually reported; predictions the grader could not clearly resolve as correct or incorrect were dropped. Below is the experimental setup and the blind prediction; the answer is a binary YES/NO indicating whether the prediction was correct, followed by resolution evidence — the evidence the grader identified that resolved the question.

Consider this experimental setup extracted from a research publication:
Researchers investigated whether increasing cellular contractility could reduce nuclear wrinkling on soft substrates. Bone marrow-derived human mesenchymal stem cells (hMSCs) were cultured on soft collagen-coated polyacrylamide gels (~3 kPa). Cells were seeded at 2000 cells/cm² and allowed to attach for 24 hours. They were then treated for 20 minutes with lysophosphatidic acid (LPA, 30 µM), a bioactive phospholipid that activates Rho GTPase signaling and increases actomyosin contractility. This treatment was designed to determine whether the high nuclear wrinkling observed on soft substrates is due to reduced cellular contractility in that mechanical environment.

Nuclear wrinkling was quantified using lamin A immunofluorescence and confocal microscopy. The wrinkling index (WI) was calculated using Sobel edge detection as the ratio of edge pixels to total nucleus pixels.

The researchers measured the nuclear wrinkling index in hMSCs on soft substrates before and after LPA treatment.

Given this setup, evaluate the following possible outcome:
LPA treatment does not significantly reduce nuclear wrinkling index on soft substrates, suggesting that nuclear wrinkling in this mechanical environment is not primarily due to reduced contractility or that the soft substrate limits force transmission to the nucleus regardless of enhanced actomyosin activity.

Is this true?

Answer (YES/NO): NO